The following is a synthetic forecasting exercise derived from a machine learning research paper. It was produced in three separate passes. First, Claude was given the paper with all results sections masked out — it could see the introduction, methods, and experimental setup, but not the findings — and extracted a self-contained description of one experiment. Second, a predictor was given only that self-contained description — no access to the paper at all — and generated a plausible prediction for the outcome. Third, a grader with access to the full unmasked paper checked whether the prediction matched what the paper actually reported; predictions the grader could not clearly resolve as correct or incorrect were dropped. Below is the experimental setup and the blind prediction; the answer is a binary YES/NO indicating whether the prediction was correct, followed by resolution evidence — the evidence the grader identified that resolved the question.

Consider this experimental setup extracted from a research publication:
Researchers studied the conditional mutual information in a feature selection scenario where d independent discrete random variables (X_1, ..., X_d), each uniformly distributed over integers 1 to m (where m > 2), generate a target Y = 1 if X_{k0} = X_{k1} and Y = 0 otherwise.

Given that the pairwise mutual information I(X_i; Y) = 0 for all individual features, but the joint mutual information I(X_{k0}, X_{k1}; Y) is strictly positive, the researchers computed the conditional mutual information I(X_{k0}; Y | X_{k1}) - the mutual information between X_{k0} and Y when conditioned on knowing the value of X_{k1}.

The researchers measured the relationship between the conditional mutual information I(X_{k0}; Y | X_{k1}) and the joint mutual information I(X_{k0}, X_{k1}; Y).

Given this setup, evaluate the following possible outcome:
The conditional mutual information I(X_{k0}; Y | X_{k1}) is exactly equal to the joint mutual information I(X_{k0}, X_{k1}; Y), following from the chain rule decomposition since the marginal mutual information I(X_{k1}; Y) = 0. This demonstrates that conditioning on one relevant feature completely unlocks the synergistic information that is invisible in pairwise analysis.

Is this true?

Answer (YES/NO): YES